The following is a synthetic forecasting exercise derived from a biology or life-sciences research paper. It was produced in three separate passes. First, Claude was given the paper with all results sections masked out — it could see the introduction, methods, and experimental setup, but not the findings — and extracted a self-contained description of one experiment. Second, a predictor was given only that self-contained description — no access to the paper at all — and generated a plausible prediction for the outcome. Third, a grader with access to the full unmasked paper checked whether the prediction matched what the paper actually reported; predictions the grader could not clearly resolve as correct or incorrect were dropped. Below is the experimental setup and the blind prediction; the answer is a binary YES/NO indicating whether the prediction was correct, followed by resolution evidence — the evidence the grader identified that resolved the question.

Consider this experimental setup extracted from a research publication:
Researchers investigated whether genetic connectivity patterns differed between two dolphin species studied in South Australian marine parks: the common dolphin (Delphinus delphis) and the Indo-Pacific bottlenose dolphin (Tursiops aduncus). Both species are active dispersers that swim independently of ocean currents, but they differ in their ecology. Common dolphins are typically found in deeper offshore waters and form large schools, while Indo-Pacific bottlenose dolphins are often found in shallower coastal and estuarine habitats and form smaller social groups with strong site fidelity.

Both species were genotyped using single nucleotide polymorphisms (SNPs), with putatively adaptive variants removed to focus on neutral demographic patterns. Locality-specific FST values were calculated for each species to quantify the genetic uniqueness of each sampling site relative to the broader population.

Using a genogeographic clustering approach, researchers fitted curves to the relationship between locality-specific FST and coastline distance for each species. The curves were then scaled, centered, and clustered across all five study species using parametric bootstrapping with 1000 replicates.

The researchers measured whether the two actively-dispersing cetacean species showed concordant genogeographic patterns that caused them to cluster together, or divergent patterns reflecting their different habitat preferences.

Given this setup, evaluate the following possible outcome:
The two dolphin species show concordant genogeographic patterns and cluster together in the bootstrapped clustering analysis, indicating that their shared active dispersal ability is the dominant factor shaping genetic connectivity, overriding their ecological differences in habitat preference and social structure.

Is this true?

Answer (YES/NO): YES